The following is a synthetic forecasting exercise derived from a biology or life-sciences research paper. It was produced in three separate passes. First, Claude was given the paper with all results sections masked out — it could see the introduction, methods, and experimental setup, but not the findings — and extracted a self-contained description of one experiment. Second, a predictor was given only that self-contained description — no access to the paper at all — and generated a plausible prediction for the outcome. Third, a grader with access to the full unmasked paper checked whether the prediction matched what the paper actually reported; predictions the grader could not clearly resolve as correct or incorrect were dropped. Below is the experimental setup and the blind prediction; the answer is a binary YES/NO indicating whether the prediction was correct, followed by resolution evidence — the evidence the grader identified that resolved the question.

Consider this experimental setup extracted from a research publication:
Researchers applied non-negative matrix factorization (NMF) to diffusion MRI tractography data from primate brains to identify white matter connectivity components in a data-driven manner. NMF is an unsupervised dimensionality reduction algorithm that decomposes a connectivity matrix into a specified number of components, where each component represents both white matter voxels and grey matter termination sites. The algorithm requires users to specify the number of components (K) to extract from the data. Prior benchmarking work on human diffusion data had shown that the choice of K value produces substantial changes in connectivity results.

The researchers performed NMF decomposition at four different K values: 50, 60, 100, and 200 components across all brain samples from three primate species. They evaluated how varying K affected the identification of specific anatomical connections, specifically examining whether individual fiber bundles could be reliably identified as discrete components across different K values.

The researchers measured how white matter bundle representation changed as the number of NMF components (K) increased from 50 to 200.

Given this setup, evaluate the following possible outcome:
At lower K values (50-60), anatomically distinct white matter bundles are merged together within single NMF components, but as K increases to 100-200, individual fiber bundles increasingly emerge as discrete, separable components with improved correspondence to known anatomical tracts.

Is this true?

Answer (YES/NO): NO